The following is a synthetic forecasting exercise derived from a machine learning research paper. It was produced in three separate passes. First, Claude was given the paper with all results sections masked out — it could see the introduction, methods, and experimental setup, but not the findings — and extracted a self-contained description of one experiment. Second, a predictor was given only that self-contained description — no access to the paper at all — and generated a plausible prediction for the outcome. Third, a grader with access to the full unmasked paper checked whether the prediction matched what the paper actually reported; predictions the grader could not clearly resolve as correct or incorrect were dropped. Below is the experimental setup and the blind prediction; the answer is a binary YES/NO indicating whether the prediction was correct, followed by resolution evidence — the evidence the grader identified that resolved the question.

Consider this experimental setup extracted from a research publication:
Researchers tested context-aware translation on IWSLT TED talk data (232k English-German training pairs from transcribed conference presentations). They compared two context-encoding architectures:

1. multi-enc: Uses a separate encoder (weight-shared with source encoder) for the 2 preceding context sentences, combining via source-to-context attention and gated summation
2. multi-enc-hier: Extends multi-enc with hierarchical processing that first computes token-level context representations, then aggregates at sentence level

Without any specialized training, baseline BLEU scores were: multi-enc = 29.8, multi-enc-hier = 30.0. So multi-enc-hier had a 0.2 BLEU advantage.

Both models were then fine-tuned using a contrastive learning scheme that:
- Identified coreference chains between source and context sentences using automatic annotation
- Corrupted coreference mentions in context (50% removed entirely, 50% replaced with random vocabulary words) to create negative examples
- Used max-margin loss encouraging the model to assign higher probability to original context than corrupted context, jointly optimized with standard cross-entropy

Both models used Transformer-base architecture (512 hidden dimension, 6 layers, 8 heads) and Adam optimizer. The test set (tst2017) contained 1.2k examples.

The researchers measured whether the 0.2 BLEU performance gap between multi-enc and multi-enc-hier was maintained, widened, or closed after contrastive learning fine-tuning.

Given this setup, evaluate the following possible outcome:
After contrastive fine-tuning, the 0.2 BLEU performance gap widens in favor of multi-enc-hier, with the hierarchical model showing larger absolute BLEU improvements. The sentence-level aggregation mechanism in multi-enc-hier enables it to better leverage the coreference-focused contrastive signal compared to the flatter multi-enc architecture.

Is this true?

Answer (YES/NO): NO